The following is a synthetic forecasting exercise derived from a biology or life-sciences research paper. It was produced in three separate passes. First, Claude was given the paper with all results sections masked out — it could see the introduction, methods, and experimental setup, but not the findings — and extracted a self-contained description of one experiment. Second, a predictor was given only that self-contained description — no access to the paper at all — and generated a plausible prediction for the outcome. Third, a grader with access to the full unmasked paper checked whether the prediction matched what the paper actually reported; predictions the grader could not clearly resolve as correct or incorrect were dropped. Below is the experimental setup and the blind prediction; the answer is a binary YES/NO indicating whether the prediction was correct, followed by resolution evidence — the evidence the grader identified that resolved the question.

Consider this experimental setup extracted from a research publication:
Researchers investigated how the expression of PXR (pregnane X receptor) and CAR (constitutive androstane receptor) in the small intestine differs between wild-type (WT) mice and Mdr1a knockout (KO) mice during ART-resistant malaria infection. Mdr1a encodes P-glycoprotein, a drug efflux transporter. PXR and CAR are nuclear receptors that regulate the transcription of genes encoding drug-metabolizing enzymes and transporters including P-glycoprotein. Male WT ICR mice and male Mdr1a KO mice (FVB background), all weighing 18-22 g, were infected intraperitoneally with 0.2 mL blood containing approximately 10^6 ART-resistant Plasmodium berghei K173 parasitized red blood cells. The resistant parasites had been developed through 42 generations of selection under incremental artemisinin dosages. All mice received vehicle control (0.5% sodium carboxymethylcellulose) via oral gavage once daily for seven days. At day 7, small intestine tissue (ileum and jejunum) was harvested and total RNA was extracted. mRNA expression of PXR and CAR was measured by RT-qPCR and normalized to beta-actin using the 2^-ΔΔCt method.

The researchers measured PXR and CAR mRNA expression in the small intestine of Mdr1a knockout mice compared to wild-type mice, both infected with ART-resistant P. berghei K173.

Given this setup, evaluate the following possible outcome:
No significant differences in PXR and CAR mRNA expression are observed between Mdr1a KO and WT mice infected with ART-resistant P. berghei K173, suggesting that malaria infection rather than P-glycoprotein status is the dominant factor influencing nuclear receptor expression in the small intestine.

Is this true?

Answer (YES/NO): NO